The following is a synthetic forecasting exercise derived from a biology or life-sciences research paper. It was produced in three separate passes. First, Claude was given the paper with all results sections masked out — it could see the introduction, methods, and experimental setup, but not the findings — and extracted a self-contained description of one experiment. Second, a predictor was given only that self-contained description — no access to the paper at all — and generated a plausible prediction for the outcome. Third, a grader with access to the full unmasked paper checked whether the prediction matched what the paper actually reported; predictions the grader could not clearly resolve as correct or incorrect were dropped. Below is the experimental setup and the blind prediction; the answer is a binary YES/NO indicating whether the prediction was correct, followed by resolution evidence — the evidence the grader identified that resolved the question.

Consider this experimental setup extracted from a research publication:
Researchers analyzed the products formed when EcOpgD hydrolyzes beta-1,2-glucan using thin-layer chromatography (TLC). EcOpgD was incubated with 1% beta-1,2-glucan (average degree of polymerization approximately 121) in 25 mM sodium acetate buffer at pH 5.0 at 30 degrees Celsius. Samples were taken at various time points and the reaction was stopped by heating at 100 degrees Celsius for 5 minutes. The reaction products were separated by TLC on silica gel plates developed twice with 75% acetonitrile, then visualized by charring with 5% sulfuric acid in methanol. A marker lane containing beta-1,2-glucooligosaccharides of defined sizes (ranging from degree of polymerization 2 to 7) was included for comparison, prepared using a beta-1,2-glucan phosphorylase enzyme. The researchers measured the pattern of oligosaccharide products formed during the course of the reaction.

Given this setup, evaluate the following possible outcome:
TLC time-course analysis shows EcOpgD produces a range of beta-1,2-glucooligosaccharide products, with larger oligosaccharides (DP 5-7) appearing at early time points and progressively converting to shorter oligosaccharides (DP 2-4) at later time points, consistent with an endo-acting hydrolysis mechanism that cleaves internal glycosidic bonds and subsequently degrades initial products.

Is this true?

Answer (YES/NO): NO